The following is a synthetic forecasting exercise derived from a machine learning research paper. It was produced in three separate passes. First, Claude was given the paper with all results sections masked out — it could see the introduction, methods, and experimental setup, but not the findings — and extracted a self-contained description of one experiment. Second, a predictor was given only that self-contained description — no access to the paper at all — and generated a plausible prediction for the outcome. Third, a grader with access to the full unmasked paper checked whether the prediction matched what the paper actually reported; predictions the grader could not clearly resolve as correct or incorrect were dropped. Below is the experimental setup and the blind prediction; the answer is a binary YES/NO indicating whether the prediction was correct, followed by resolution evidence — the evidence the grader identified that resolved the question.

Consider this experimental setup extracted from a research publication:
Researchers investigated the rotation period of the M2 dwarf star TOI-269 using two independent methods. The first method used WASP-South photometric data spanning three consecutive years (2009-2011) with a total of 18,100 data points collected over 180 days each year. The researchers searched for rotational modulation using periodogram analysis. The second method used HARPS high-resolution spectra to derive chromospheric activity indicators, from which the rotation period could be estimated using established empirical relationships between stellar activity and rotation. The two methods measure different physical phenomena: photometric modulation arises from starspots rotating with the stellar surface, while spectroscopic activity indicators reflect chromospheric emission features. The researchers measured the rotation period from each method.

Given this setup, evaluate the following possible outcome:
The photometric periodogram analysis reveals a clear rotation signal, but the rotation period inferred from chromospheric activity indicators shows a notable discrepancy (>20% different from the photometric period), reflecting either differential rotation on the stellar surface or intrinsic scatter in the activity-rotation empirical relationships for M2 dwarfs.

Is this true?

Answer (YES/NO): NO